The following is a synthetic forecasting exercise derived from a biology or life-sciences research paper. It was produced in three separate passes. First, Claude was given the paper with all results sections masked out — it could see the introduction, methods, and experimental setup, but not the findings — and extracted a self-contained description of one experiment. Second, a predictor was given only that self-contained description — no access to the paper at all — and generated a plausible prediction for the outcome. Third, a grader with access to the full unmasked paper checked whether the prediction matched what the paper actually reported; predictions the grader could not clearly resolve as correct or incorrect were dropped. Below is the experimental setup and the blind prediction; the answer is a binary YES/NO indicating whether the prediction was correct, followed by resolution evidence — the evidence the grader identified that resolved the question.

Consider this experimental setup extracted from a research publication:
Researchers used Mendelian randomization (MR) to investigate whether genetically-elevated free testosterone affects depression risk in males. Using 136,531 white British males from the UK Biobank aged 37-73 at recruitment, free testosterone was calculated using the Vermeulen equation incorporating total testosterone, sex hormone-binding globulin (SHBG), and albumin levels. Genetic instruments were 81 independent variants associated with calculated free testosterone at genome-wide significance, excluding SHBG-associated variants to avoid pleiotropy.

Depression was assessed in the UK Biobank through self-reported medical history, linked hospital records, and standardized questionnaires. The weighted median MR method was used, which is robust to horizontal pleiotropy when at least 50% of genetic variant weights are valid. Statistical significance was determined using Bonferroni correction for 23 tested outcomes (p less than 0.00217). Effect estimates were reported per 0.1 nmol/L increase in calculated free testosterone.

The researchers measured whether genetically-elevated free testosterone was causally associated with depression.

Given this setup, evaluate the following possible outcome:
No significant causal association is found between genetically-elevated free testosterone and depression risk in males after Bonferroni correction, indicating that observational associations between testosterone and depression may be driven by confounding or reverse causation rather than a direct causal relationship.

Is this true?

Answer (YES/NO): YES